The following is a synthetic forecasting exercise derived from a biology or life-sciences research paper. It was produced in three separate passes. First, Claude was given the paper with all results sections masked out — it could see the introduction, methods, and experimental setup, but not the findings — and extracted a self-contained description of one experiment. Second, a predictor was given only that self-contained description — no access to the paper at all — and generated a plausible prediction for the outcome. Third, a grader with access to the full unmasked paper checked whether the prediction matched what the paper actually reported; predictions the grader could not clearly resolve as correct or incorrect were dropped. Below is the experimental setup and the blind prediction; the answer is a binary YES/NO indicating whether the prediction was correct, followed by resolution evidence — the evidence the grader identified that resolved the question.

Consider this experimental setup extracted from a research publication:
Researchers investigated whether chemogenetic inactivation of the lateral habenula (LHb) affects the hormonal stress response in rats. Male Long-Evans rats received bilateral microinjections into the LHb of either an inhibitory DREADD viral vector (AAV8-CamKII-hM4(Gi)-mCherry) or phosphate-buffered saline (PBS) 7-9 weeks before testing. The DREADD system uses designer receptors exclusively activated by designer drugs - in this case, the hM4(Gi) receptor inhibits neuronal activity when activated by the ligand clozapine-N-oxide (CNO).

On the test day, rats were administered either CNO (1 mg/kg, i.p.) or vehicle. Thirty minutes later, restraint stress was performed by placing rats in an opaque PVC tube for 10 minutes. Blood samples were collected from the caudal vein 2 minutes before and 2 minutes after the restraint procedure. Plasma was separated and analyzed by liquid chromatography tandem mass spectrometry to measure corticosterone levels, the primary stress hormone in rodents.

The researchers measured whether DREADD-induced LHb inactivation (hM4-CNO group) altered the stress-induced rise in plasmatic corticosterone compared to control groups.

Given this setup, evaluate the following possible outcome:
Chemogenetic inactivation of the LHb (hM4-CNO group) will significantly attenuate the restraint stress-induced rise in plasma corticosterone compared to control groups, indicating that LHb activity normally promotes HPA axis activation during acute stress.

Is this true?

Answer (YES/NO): NO